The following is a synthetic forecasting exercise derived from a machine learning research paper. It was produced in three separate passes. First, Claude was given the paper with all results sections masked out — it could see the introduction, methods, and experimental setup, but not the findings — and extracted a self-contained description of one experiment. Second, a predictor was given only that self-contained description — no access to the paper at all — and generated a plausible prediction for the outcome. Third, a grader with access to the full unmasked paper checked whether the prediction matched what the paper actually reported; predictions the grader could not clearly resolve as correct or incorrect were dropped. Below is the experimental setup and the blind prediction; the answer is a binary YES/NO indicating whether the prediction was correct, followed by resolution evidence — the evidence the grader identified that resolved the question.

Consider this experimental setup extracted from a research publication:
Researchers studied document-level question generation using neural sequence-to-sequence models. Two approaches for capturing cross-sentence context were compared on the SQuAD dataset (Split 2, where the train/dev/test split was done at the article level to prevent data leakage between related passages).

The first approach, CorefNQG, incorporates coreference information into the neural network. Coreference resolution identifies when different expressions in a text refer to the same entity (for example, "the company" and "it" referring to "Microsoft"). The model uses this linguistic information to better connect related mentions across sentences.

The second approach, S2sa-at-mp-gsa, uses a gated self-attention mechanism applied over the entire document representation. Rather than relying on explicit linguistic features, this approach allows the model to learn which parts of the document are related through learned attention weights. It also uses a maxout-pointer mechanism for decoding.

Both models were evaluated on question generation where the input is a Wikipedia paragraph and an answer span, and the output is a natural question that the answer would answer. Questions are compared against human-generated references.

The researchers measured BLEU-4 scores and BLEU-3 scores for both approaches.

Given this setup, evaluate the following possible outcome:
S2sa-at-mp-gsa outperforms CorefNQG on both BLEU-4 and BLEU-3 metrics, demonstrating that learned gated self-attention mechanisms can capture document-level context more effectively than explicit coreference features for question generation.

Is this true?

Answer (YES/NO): YES